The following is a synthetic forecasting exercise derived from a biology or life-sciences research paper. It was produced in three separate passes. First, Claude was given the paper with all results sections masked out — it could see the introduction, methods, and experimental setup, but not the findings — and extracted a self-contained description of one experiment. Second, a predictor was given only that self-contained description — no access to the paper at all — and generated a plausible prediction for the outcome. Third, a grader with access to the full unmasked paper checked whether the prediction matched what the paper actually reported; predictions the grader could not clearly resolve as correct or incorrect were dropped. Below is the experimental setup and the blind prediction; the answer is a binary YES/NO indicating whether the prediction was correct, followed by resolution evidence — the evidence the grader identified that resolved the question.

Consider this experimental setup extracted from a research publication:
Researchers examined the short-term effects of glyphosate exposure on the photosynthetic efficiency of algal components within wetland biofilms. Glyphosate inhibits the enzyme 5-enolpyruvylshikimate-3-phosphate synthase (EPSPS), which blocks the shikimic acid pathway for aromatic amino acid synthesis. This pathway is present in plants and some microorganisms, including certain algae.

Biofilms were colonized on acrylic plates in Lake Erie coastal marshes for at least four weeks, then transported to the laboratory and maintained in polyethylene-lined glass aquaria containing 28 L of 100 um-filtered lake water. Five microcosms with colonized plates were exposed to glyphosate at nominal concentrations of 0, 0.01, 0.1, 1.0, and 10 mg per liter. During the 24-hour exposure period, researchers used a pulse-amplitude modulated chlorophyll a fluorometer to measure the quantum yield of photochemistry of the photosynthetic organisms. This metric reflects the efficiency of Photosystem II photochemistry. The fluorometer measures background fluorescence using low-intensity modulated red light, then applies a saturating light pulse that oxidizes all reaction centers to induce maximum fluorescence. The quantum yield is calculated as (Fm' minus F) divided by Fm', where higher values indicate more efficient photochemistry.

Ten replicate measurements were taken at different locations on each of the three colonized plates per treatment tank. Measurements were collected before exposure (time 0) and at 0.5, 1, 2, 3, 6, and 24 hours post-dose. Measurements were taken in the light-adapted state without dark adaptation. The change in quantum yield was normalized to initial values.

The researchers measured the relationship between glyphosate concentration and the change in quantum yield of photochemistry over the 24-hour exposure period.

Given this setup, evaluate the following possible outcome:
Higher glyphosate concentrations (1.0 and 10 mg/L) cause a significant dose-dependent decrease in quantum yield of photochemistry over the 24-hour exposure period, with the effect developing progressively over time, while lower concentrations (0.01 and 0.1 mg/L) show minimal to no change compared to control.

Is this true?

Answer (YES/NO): NO